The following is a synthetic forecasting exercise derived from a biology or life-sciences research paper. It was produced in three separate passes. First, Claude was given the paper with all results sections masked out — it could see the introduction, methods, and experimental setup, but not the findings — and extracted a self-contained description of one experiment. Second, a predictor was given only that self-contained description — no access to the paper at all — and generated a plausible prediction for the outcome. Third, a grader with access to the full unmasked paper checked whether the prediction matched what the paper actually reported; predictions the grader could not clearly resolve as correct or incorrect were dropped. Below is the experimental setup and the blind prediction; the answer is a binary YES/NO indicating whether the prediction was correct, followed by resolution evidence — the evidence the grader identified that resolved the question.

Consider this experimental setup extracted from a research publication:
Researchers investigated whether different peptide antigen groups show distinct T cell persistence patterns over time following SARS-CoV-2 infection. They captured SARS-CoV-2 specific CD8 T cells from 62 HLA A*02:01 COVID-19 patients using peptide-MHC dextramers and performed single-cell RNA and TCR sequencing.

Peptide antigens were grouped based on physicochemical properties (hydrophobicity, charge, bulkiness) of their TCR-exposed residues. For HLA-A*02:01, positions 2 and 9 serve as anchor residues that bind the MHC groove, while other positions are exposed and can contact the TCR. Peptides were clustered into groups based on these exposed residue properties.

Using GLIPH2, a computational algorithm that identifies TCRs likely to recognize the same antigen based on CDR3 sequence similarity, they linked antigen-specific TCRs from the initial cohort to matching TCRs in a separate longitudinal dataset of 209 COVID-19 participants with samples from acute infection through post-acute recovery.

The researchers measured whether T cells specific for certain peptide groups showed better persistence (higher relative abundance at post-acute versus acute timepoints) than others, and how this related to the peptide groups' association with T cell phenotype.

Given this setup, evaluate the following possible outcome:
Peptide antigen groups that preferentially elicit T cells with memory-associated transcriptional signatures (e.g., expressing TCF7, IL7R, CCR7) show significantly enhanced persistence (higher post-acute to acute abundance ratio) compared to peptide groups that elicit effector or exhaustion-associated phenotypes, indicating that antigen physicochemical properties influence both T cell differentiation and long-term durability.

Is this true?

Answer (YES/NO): NO